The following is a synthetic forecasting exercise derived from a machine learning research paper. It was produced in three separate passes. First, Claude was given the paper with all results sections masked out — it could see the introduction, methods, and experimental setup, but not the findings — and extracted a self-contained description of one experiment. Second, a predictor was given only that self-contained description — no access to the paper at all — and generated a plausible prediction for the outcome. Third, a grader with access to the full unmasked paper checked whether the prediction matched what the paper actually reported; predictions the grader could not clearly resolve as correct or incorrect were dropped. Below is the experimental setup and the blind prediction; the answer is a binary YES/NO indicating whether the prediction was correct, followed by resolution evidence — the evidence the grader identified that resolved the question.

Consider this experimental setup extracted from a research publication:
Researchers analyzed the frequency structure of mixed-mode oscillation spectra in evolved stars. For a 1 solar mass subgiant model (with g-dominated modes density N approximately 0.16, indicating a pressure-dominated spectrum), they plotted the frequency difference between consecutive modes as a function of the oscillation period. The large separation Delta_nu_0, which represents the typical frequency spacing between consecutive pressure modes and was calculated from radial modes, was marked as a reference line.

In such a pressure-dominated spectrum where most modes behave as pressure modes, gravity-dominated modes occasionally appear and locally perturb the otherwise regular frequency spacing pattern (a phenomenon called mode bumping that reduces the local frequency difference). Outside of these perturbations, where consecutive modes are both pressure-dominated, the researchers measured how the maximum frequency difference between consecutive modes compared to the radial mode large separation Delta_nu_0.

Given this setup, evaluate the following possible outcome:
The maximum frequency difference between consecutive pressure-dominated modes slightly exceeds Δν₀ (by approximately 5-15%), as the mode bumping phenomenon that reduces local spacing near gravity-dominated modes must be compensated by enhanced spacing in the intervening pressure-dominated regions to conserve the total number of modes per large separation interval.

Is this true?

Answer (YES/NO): NO